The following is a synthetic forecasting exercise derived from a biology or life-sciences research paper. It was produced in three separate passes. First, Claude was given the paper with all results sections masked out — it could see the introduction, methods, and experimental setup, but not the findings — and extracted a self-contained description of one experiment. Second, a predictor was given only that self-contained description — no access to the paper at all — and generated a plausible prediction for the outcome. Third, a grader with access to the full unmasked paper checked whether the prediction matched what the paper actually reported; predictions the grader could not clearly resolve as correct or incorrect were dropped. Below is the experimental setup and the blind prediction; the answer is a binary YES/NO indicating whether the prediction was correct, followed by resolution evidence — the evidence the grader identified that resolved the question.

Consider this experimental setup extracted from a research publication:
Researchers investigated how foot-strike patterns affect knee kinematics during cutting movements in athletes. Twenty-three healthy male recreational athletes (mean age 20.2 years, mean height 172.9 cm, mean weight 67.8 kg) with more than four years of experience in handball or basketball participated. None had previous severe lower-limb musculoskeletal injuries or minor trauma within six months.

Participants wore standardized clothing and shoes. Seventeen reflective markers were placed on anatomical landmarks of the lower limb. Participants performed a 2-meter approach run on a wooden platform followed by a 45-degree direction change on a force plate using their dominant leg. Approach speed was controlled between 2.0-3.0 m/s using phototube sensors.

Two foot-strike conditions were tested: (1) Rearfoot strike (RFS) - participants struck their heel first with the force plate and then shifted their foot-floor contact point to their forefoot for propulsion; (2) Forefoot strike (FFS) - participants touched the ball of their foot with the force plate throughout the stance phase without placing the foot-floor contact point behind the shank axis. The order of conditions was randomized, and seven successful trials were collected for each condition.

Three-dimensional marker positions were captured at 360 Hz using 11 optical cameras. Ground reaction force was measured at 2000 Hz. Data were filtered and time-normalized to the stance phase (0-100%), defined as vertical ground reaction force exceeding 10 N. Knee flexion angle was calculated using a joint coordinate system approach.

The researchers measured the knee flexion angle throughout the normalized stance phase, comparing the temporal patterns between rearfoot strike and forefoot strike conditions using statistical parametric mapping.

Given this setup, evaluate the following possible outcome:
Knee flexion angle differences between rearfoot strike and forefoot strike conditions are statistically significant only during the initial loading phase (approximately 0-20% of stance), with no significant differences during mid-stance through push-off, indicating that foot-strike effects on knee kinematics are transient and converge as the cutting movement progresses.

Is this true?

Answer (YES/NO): NO